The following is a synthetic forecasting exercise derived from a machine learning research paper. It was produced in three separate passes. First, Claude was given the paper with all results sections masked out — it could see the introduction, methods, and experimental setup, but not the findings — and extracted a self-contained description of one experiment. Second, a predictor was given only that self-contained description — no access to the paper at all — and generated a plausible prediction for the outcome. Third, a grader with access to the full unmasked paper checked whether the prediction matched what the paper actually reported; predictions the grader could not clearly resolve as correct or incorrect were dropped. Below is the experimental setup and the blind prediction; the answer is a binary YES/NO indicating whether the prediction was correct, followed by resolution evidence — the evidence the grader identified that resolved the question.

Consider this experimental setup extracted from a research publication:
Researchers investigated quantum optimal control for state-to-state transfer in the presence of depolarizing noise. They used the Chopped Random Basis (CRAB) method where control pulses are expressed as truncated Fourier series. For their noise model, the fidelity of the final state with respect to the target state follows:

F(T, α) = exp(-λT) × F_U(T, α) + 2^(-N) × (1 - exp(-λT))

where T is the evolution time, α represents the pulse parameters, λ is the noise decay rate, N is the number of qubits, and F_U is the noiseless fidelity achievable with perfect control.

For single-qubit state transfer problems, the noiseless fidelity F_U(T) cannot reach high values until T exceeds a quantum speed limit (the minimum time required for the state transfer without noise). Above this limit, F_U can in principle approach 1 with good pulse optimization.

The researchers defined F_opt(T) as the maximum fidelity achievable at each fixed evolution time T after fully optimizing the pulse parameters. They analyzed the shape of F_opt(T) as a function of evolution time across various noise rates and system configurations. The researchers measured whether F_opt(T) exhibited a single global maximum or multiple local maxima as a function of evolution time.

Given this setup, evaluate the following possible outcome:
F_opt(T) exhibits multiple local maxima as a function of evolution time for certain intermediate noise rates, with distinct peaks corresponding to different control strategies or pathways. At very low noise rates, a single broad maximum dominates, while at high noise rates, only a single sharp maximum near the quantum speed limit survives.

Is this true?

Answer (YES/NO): NO